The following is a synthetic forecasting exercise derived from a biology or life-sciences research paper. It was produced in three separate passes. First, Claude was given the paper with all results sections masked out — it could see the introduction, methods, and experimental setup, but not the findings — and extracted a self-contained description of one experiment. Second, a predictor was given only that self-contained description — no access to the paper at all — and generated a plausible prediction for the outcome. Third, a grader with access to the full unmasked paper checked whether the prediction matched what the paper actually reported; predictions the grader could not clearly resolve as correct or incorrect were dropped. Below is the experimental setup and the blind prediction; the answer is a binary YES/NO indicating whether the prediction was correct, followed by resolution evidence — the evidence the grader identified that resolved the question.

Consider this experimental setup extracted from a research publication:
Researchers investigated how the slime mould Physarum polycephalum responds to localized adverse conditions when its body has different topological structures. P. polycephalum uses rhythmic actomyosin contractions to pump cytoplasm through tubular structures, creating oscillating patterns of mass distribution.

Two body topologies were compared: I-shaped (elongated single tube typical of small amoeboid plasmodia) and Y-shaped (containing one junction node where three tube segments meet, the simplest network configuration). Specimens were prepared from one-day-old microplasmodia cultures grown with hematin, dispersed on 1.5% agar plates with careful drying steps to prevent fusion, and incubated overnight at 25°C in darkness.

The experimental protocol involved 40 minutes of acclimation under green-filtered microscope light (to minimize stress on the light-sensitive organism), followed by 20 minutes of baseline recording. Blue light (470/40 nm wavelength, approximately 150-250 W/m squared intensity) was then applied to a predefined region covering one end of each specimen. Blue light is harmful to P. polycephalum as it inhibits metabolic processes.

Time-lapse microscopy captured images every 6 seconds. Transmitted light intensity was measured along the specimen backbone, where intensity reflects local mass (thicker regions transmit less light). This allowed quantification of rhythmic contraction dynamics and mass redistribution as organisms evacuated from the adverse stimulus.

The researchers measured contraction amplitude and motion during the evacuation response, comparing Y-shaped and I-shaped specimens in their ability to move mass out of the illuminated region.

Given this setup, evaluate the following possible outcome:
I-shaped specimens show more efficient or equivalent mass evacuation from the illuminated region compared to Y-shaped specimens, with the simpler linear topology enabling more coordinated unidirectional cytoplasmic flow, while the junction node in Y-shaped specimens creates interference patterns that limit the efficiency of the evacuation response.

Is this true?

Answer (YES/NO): NO